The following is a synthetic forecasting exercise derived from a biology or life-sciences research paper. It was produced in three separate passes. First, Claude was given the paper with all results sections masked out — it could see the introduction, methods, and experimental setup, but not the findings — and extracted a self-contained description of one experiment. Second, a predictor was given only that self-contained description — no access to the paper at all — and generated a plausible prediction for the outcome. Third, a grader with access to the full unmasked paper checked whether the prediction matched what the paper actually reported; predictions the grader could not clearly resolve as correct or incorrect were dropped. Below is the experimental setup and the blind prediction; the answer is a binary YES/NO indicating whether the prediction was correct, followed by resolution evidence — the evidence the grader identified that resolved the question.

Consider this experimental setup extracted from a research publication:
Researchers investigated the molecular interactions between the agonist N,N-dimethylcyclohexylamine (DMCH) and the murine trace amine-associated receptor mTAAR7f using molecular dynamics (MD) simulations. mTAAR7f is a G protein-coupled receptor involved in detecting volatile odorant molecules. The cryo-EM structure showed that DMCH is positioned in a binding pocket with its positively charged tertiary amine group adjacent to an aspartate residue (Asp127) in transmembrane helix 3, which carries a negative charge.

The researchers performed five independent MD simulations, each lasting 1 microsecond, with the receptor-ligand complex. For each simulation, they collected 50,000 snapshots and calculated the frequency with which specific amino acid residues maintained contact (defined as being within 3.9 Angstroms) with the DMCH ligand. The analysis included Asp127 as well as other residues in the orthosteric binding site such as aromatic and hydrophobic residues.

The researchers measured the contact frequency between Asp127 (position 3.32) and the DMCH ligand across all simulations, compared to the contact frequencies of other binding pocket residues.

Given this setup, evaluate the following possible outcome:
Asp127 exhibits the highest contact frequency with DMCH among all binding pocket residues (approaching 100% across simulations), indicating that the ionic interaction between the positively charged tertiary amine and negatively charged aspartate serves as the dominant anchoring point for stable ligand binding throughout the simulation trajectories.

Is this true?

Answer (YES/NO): YES